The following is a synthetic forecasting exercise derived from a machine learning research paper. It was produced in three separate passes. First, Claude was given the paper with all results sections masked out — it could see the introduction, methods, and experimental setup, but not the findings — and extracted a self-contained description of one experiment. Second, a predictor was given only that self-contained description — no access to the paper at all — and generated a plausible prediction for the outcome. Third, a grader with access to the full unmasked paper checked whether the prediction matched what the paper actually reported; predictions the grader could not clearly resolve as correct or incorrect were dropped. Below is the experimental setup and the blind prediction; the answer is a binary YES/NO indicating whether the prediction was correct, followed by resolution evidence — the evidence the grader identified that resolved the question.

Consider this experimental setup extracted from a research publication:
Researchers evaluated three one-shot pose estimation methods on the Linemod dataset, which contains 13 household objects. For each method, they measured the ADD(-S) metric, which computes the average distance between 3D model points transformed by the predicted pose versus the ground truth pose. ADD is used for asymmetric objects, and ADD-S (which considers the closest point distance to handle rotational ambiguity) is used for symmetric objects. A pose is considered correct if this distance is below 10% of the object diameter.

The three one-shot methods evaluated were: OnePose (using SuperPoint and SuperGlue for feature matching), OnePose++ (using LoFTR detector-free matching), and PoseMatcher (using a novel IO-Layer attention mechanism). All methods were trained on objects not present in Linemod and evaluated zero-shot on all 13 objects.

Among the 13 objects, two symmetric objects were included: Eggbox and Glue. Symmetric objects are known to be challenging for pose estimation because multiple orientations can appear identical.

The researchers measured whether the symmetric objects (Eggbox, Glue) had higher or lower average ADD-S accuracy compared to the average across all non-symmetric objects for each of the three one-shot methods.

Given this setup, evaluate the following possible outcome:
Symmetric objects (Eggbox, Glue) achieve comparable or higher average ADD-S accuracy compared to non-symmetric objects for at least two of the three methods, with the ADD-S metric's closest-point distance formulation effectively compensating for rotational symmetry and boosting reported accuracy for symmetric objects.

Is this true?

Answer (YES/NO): NO